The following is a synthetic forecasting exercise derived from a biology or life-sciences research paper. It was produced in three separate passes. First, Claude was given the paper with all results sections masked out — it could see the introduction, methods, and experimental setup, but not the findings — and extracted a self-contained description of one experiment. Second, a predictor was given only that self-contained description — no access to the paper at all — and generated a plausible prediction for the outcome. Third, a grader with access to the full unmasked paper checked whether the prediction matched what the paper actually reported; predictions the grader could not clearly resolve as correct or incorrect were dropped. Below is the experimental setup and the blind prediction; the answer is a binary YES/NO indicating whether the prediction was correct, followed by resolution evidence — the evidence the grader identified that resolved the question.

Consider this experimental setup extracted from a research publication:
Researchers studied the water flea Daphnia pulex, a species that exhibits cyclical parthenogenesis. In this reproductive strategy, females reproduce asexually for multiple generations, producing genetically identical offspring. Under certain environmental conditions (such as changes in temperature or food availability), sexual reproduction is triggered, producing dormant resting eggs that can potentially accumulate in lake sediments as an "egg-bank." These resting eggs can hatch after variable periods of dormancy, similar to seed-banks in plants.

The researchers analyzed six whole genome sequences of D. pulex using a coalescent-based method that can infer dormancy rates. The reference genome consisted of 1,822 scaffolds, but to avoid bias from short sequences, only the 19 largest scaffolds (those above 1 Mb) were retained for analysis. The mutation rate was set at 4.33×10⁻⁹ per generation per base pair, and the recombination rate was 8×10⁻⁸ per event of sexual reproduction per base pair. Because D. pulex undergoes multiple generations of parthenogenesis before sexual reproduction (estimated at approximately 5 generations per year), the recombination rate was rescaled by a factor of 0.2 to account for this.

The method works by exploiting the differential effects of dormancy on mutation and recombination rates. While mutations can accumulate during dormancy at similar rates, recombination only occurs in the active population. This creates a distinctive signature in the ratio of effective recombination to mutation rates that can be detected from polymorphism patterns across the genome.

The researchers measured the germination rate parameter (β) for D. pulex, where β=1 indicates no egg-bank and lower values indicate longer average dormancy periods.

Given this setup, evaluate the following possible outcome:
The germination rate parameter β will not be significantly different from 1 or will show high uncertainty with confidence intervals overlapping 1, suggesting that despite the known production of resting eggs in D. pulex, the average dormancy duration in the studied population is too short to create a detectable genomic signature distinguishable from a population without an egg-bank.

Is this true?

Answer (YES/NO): NO